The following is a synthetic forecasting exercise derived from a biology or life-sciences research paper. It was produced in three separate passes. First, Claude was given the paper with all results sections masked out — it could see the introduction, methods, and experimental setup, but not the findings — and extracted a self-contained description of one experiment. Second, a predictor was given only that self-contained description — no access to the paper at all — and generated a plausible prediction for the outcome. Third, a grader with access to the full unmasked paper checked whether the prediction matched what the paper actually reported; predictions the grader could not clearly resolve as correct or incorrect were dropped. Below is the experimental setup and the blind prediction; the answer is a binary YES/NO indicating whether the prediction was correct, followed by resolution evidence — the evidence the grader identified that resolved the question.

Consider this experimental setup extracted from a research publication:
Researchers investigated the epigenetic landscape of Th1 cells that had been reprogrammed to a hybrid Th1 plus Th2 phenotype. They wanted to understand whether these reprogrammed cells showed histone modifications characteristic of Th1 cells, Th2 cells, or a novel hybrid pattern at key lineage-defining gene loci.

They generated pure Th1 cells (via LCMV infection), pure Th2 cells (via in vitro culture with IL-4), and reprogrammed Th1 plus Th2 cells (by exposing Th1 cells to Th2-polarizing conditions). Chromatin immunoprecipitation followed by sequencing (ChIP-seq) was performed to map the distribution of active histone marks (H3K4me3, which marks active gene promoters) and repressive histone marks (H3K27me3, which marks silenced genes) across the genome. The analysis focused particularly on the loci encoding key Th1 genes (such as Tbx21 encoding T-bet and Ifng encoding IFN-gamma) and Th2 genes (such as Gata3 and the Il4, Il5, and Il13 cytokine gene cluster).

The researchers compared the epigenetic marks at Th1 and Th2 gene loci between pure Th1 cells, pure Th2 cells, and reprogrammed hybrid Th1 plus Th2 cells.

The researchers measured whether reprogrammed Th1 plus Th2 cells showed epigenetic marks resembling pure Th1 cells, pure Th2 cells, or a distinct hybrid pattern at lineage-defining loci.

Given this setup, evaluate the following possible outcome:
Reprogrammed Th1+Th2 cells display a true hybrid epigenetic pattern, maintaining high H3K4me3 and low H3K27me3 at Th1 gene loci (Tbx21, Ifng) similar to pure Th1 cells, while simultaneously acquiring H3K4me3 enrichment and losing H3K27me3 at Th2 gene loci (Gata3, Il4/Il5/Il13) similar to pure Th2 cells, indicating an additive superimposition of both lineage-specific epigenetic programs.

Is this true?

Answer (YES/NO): NO